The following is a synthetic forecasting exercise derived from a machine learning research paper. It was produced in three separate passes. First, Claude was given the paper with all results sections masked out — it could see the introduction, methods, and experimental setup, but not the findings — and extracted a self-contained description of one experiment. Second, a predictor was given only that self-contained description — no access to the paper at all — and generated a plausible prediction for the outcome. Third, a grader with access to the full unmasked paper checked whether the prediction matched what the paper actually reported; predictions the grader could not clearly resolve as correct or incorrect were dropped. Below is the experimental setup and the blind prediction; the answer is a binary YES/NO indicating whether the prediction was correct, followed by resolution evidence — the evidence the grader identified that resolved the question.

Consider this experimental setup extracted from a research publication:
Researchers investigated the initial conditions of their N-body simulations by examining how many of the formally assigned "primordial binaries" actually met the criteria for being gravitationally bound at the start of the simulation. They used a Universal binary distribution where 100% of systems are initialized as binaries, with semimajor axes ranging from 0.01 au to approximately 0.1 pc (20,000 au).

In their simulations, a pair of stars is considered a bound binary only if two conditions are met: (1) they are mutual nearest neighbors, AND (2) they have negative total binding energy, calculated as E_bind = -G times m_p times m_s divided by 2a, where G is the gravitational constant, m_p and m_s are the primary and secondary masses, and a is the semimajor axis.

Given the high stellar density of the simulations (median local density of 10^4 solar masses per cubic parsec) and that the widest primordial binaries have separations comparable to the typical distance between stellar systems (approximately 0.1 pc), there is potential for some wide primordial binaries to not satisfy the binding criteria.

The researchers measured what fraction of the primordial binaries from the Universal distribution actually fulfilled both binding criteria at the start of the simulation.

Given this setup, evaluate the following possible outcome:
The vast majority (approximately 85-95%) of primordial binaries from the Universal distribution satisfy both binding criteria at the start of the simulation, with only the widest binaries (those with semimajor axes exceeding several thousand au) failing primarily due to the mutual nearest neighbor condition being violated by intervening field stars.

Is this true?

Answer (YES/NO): NO